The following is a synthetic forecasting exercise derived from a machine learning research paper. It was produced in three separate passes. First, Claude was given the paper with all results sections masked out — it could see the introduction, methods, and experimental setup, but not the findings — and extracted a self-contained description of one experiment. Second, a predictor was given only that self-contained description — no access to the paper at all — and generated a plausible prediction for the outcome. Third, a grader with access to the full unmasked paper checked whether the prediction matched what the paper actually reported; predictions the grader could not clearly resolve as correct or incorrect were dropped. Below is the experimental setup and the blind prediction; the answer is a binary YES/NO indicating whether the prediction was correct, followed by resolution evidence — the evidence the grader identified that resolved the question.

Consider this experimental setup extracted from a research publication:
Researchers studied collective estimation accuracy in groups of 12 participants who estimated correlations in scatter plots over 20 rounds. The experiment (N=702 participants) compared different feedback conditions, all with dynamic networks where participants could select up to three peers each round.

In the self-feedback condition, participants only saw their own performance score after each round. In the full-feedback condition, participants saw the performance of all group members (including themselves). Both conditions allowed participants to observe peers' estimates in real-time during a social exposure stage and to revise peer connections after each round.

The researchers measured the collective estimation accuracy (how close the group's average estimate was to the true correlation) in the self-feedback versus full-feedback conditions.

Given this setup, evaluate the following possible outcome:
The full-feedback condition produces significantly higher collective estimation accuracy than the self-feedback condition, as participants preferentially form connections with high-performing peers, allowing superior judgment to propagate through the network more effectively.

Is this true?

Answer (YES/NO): YES